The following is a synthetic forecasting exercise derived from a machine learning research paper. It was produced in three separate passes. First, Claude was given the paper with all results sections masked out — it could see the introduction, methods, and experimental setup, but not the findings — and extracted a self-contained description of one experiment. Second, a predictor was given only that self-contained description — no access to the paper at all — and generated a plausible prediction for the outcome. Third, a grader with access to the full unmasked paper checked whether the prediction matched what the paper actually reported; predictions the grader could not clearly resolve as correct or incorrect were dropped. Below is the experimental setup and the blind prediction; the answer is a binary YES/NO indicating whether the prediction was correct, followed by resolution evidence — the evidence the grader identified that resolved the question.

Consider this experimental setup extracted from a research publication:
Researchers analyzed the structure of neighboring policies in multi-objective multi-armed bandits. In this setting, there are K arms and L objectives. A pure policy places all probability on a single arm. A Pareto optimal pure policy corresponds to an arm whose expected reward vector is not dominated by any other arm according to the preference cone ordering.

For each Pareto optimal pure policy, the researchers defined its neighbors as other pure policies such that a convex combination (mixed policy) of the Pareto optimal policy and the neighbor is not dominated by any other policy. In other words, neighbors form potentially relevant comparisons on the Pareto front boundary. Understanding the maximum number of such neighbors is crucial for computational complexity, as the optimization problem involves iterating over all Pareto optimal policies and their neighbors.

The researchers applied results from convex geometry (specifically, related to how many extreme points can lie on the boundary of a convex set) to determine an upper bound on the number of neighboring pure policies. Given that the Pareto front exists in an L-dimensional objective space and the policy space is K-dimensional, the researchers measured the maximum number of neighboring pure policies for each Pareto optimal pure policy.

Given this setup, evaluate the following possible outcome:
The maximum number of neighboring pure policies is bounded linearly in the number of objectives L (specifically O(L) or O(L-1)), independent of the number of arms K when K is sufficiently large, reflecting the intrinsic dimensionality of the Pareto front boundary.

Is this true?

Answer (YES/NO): YES